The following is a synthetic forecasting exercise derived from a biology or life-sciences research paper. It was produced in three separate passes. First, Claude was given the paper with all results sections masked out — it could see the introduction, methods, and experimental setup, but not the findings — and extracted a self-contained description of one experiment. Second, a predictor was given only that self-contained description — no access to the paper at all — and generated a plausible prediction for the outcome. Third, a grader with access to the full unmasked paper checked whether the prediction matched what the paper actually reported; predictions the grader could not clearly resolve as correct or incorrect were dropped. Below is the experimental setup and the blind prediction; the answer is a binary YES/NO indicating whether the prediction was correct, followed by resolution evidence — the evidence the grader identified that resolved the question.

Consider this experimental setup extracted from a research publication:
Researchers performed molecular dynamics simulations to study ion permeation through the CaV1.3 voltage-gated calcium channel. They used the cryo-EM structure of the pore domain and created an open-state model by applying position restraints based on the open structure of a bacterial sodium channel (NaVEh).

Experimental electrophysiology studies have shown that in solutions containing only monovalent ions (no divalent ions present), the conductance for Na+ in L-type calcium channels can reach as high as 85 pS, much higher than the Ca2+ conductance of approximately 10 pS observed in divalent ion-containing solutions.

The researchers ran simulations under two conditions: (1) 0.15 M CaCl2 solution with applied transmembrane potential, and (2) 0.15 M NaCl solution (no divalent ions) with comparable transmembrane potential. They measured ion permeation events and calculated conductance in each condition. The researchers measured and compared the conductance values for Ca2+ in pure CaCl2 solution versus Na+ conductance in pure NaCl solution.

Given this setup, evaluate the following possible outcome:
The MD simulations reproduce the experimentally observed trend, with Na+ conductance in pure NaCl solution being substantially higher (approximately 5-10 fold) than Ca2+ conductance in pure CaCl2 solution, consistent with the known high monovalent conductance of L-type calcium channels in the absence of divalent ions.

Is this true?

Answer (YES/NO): NO